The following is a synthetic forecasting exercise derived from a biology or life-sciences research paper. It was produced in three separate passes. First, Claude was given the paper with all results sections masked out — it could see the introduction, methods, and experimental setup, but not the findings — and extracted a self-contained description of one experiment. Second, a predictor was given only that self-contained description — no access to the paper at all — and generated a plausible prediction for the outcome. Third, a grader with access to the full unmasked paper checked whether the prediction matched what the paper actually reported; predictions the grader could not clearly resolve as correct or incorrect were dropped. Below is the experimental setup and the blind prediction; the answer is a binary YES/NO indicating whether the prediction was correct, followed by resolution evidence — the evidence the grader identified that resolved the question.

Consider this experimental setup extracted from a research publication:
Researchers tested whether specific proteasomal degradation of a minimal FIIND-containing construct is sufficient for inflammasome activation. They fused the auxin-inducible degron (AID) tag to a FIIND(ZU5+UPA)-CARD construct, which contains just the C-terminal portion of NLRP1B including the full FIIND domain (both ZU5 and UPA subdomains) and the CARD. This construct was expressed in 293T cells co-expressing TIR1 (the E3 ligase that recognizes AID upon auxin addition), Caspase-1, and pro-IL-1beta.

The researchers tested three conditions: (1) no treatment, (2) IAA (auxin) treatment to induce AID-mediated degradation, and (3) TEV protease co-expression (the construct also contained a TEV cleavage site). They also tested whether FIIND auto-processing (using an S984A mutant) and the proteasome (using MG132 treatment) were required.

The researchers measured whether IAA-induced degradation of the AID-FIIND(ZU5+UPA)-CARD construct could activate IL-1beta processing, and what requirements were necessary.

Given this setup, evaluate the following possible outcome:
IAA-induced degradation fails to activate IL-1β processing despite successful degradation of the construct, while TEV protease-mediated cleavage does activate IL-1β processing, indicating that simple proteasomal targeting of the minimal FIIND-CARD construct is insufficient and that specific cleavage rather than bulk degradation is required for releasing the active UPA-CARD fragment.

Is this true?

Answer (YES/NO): NO